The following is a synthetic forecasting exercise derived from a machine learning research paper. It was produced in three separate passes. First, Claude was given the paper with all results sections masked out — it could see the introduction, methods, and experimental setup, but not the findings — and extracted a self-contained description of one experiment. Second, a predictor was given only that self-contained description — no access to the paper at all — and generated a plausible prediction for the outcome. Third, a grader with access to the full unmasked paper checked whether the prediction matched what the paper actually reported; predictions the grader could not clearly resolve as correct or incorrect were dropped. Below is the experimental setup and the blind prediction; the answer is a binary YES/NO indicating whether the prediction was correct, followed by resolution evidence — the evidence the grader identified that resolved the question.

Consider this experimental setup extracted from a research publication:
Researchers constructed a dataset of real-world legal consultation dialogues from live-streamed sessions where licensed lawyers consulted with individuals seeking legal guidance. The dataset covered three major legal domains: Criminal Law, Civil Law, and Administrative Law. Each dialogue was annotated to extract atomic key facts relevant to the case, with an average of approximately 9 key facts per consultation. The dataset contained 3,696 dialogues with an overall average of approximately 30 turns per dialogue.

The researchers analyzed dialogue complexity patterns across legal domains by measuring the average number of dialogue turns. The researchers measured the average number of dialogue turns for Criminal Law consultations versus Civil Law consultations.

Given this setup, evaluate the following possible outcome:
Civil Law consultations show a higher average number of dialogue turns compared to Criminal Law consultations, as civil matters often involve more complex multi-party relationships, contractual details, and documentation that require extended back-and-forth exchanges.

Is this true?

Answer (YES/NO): NO